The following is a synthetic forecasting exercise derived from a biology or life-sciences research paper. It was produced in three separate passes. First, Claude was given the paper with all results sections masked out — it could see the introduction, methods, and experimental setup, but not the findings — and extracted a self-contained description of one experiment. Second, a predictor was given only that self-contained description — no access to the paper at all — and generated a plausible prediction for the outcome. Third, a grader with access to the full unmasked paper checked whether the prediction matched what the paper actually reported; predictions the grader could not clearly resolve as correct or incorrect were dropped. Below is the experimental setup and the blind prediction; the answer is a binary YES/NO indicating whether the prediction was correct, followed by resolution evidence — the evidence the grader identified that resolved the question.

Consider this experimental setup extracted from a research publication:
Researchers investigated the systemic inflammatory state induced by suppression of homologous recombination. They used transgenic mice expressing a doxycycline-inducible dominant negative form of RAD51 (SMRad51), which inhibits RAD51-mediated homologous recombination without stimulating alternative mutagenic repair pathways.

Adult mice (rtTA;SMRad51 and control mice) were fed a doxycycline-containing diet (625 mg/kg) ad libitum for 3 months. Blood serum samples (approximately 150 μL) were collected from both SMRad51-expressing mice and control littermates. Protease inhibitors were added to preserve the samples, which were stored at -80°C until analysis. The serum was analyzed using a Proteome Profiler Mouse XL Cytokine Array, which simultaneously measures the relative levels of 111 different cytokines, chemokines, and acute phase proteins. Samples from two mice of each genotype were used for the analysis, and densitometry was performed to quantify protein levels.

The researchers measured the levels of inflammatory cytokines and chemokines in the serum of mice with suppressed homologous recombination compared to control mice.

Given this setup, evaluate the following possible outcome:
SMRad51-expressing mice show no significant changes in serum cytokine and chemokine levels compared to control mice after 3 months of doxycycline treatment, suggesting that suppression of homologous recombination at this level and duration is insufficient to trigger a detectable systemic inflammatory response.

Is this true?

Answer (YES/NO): NO